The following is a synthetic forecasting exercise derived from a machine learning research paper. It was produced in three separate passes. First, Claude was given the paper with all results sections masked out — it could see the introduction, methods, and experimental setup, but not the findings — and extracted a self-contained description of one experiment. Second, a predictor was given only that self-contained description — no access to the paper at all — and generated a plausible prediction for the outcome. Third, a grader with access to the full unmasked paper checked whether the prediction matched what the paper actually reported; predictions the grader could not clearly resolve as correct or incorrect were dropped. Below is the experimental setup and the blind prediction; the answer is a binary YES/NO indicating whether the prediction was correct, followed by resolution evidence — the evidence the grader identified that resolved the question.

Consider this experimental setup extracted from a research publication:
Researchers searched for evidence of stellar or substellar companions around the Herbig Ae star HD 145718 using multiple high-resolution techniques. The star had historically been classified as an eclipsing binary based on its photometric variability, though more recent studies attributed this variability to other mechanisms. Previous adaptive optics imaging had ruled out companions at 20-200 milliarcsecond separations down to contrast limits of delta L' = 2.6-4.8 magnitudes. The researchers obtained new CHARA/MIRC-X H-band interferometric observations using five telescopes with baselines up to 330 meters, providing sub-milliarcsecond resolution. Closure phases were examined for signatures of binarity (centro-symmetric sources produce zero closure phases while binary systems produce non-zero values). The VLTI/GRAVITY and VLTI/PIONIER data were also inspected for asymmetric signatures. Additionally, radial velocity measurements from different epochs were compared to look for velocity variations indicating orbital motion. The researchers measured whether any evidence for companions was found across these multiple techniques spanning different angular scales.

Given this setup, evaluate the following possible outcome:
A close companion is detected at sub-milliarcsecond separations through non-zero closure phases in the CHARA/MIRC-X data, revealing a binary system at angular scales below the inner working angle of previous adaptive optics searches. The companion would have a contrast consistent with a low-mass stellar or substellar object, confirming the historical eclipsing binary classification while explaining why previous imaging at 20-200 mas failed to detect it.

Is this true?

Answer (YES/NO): NO